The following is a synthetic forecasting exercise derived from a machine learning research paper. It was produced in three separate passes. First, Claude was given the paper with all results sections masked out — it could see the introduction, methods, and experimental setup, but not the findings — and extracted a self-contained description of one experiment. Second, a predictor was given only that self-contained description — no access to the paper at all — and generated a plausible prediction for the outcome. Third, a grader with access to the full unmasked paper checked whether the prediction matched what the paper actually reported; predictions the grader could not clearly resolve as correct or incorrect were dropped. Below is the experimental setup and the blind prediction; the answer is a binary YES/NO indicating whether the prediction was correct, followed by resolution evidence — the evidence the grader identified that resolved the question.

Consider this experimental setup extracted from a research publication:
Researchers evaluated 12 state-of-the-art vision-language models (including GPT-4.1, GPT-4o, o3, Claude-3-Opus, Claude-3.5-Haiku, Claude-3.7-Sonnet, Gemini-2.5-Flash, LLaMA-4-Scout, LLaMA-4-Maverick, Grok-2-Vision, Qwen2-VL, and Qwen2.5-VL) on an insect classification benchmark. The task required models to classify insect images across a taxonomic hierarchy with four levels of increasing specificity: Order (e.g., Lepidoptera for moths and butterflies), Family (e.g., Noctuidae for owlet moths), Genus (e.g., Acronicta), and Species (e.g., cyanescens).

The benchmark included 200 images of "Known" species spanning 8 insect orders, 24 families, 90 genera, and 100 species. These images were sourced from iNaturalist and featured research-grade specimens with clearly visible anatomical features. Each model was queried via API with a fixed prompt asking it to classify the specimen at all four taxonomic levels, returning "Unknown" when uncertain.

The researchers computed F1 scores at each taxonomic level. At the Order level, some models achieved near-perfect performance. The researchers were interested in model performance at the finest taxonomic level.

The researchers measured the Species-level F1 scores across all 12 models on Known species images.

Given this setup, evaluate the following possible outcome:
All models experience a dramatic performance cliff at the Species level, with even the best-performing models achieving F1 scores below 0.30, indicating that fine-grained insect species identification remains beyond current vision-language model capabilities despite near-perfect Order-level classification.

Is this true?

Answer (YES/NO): YES